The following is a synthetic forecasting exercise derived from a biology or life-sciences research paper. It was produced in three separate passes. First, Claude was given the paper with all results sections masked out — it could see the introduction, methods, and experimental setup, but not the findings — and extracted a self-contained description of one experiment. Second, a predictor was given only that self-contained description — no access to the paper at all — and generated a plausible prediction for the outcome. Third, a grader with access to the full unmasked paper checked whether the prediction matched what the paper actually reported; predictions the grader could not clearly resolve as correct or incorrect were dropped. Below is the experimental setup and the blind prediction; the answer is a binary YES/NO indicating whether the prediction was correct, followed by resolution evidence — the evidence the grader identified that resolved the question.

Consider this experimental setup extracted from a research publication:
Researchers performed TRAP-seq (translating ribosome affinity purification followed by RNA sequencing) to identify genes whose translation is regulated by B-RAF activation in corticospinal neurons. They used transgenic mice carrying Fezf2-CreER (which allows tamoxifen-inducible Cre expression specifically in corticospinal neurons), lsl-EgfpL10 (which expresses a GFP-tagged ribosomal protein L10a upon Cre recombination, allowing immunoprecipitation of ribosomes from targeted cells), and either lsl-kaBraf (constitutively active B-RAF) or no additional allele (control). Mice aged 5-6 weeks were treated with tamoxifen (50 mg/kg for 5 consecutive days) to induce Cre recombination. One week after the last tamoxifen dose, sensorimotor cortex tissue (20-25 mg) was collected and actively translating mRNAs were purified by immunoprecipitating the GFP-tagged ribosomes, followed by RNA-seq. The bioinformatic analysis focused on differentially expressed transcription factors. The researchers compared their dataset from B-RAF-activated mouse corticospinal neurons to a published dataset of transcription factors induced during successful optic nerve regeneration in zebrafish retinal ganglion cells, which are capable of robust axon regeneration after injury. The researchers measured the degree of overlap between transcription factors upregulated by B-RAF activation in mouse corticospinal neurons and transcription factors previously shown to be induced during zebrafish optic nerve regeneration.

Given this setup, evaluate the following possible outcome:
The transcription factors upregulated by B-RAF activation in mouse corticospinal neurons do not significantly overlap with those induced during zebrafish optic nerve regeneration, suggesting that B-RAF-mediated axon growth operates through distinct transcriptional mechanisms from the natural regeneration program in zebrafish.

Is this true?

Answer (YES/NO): NO